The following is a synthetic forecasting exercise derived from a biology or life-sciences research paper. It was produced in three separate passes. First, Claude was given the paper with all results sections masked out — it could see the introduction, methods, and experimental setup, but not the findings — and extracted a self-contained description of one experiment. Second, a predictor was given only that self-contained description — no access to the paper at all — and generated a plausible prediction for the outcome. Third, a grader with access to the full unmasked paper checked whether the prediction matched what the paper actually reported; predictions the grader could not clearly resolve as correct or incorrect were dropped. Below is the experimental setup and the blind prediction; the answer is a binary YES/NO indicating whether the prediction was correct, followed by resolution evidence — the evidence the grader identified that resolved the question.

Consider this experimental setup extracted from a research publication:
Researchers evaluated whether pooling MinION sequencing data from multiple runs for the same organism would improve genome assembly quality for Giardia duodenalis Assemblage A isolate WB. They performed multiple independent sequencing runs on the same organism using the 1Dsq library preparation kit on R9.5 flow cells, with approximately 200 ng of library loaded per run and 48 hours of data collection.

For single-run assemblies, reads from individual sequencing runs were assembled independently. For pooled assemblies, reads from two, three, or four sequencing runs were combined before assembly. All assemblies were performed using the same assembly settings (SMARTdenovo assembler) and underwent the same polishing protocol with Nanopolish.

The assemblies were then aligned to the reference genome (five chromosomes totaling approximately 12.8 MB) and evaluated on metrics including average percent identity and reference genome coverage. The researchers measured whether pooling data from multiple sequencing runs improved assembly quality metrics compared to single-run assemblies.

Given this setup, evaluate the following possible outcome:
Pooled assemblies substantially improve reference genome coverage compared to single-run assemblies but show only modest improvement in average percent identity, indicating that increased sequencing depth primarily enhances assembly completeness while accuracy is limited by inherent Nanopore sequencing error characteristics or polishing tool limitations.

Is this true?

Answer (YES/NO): NO